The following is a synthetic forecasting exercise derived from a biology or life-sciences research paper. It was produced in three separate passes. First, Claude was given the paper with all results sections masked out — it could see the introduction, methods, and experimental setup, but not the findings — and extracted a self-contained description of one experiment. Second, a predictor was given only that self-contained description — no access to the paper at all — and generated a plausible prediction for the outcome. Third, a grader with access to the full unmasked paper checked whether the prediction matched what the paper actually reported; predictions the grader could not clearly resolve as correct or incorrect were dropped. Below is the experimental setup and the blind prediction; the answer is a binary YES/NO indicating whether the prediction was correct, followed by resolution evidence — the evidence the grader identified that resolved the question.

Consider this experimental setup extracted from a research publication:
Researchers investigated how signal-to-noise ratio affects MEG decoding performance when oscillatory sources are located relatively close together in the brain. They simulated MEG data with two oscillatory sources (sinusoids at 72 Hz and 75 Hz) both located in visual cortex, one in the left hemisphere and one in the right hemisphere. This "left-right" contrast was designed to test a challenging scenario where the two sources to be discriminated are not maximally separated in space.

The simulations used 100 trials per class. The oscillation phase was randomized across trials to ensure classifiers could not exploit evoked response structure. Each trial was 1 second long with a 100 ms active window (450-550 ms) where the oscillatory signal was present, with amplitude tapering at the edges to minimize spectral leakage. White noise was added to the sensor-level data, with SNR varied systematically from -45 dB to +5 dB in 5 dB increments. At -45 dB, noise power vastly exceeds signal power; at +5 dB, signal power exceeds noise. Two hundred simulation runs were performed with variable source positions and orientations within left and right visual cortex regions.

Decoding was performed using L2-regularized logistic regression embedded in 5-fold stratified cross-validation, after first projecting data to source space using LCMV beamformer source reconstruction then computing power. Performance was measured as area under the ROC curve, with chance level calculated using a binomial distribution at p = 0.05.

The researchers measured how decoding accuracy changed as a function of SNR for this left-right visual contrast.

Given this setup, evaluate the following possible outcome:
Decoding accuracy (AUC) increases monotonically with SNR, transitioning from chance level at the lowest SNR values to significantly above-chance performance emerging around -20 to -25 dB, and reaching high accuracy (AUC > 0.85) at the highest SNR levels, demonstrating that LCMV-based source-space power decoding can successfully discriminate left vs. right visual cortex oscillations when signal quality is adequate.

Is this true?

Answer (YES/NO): NO